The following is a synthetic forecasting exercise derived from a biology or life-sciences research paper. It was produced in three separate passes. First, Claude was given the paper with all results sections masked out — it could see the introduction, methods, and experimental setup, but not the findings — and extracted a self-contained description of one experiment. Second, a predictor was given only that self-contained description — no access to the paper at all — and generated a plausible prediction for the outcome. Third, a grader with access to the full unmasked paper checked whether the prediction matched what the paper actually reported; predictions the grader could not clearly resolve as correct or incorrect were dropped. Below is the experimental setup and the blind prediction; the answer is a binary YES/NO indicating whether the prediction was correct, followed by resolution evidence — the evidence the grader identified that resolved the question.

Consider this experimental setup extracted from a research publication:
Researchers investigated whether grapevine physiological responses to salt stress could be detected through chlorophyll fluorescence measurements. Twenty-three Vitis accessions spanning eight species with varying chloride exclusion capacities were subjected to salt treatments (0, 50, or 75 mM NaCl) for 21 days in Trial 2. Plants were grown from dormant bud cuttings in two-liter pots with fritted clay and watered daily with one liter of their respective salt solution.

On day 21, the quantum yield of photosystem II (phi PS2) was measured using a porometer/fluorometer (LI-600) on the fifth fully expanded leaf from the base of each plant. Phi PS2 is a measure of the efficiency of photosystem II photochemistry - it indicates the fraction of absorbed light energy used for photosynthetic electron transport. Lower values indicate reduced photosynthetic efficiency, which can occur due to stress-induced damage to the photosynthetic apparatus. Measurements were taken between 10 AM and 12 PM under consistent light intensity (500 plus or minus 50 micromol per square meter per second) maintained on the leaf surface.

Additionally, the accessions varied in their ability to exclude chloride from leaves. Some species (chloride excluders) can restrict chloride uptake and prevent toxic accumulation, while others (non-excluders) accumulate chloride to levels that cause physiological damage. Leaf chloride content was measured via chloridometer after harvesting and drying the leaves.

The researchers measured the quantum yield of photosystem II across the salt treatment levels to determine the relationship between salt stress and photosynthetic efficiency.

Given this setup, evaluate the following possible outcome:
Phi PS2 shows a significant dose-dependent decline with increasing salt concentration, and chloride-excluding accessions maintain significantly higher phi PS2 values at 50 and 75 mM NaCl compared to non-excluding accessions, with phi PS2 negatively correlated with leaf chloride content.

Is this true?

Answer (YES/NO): NO